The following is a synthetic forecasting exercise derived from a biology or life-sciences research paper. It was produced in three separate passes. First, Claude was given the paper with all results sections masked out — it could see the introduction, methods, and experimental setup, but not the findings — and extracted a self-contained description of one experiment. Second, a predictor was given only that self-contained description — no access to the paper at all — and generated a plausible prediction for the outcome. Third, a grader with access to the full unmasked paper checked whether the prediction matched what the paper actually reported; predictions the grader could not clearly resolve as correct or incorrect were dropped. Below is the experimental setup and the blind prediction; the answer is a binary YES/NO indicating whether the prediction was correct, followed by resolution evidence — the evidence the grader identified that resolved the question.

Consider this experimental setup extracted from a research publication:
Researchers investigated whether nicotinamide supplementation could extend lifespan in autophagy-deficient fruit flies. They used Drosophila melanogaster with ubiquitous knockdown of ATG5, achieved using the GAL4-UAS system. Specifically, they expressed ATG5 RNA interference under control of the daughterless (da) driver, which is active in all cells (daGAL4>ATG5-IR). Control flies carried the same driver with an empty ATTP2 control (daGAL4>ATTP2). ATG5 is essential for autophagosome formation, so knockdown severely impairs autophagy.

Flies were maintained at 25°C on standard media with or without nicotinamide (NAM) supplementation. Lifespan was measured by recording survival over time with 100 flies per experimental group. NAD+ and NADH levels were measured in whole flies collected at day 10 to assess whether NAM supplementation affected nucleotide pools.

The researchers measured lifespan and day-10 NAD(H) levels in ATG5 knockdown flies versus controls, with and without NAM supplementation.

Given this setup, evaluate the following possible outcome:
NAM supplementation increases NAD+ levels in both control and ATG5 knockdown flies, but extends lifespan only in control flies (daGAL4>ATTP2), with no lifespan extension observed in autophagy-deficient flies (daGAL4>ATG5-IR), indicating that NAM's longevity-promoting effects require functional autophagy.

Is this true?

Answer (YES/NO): NO